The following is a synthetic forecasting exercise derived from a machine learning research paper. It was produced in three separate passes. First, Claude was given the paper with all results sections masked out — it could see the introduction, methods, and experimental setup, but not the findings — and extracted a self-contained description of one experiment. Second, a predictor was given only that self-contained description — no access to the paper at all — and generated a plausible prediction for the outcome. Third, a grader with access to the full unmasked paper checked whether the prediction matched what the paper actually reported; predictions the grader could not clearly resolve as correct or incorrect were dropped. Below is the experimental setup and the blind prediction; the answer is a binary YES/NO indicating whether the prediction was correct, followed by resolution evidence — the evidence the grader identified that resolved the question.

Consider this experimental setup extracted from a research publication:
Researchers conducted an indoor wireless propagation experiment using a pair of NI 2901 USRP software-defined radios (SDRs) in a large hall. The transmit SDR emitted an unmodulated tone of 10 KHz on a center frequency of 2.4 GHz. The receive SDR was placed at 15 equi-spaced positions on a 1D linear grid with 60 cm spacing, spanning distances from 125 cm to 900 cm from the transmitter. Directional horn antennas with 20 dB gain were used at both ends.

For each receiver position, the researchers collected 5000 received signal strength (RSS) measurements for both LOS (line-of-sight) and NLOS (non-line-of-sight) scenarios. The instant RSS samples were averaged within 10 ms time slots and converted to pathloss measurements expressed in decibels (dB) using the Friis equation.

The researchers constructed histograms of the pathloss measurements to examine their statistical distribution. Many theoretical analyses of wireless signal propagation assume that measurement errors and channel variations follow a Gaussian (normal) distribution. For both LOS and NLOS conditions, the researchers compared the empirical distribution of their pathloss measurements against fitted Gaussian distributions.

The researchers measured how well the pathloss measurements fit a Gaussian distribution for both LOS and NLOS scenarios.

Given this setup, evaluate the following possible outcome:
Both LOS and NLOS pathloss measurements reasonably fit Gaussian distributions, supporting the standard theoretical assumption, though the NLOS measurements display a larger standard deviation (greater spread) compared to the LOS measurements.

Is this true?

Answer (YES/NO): NO